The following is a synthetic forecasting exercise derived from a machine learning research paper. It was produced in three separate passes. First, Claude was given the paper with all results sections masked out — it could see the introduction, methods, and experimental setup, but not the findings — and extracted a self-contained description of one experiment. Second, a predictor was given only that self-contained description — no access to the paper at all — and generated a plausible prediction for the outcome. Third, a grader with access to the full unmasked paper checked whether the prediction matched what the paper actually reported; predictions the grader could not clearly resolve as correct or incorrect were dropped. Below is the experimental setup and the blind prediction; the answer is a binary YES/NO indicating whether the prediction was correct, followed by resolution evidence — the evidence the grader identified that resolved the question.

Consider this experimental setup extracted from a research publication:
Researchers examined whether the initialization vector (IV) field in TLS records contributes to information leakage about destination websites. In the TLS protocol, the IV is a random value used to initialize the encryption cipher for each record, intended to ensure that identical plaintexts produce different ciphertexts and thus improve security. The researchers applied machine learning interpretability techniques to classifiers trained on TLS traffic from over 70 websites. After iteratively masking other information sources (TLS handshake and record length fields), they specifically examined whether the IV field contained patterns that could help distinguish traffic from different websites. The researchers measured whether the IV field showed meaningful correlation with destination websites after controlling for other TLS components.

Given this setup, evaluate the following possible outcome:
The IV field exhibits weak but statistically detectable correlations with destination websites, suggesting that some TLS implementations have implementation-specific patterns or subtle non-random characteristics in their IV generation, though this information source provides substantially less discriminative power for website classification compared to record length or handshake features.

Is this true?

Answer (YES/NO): NO